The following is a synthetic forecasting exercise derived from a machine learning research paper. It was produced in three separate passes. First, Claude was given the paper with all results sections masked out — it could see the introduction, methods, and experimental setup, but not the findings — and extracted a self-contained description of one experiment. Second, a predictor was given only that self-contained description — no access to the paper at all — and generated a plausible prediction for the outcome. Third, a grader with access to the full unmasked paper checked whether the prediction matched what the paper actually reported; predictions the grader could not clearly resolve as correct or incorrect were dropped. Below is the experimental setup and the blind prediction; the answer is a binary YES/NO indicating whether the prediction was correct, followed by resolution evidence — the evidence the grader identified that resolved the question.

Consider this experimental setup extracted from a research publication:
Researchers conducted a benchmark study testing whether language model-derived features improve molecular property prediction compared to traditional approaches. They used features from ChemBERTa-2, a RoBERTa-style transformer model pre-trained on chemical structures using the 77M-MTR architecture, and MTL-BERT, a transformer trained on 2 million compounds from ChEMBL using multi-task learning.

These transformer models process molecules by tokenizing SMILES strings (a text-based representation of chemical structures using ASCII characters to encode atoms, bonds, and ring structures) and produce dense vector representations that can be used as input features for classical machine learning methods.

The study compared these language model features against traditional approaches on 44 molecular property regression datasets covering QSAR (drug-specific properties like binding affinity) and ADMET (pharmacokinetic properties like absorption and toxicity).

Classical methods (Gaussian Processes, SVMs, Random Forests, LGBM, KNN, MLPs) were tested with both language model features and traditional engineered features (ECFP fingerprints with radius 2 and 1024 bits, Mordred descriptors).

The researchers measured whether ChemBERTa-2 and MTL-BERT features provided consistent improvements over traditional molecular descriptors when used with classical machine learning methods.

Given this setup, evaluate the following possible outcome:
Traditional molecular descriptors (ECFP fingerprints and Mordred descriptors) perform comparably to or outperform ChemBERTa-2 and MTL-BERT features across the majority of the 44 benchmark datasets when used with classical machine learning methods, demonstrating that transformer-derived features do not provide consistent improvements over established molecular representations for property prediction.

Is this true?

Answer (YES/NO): YES